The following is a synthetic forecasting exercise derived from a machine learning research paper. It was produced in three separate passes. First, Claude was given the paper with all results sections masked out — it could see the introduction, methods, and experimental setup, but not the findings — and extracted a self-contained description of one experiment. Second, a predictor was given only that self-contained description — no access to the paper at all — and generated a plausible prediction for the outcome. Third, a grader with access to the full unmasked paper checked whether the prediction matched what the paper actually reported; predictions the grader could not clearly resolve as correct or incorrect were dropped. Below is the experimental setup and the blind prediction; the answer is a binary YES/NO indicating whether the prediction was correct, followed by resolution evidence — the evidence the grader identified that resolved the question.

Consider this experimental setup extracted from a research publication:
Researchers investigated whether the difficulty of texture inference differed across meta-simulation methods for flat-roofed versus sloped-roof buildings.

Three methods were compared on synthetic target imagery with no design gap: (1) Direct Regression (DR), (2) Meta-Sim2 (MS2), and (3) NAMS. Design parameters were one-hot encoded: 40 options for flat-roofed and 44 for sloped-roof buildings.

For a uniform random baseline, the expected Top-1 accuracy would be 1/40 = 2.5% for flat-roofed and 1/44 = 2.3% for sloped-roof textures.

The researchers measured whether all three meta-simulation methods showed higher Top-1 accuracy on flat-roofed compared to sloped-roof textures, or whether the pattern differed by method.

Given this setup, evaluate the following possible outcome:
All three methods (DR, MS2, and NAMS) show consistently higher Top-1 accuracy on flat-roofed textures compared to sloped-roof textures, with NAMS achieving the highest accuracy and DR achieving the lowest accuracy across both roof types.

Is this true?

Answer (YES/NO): NO